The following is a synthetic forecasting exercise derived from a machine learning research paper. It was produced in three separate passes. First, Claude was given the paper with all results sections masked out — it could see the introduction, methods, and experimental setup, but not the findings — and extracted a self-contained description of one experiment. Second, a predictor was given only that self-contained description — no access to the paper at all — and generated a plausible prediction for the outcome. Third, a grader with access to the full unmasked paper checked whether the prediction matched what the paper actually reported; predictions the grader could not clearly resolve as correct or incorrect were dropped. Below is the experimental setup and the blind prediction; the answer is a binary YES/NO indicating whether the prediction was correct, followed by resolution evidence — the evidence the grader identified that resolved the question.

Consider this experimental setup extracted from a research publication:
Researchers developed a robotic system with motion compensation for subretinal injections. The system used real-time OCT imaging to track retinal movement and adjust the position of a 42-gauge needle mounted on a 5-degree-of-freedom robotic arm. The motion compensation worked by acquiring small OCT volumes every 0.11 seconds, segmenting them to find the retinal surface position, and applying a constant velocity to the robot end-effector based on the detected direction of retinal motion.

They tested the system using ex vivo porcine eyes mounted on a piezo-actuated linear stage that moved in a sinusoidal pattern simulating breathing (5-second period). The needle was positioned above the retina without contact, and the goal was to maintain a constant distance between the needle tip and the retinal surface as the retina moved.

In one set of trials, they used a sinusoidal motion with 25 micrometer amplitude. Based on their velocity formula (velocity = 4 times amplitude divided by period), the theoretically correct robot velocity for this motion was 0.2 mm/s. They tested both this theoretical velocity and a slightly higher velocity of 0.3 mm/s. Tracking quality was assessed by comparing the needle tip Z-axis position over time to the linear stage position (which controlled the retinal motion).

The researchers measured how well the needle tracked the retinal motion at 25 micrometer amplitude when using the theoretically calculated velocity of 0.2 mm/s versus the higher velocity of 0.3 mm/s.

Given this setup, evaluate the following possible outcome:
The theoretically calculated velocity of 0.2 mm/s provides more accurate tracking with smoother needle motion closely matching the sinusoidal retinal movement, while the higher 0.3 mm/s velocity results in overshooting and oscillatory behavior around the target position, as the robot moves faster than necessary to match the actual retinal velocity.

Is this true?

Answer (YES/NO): NO